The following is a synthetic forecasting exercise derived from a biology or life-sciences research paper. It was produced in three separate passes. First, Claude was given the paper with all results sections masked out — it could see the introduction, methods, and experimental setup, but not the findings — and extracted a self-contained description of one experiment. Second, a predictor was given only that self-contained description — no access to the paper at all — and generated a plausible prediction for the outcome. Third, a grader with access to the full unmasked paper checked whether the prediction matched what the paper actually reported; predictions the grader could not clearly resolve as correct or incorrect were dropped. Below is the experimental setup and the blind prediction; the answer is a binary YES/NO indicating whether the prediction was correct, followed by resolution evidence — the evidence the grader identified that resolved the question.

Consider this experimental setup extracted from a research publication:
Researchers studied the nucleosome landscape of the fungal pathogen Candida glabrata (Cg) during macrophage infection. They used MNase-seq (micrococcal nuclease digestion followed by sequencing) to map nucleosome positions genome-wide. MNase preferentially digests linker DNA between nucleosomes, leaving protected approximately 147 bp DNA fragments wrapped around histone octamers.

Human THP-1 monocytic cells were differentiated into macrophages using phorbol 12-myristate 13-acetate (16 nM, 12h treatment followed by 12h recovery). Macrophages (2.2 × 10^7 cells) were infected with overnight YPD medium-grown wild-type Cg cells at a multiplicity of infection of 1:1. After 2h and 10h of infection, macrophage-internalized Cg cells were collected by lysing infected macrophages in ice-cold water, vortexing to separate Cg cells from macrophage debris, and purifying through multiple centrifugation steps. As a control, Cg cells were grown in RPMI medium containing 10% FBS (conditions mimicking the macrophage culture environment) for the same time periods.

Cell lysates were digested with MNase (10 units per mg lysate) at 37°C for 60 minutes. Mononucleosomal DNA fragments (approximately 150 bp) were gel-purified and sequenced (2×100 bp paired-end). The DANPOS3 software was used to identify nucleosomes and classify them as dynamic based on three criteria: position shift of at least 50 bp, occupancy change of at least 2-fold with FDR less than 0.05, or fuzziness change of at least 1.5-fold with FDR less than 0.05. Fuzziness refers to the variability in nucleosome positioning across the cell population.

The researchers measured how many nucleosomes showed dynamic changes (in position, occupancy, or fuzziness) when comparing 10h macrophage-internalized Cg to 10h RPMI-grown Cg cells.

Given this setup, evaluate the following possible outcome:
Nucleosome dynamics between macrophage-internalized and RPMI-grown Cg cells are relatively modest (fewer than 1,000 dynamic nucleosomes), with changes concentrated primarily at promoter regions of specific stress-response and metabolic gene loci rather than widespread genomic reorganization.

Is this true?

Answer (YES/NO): NO